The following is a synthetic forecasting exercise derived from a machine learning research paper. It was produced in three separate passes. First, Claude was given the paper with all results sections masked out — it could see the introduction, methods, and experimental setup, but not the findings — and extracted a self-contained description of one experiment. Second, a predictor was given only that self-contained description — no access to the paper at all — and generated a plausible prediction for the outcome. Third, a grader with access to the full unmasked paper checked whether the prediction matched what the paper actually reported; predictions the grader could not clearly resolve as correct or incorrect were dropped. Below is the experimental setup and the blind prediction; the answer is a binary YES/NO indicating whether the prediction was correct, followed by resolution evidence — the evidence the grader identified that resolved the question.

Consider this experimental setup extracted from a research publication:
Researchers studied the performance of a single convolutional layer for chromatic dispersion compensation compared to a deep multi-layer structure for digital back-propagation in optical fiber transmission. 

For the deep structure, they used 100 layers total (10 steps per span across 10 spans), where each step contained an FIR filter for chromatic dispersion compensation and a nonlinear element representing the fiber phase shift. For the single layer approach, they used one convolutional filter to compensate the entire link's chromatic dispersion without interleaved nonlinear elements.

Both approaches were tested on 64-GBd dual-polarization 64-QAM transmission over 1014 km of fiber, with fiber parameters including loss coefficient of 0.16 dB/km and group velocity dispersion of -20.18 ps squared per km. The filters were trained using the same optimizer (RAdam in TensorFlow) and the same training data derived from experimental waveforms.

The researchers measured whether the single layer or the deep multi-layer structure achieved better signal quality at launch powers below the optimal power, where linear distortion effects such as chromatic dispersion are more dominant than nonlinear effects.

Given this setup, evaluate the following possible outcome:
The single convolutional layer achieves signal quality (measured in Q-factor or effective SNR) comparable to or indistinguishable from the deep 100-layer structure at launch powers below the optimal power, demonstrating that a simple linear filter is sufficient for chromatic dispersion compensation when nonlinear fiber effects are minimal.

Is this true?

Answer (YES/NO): NO